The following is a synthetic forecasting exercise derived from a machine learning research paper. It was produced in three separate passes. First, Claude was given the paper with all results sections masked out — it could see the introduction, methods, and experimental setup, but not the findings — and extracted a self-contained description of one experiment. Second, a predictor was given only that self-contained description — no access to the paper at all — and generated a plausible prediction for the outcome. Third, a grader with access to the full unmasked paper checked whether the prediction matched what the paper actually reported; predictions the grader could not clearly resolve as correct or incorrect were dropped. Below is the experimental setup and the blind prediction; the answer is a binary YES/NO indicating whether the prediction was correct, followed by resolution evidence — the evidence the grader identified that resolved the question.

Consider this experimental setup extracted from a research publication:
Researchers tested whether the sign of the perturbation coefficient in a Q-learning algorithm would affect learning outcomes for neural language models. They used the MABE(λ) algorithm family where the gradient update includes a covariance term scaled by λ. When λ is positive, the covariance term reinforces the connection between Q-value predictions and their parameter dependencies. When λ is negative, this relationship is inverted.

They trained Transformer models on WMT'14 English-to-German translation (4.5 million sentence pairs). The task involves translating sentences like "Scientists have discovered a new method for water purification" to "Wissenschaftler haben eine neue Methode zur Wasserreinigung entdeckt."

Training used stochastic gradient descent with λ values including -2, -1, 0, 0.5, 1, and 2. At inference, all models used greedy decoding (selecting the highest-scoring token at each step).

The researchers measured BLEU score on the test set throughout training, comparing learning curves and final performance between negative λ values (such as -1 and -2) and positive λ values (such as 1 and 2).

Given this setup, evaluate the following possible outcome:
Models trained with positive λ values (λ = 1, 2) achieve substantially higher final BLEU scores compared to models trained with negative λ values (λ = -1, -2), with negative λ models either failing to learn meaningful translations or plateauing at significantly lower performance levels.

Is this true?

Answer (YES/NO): NO